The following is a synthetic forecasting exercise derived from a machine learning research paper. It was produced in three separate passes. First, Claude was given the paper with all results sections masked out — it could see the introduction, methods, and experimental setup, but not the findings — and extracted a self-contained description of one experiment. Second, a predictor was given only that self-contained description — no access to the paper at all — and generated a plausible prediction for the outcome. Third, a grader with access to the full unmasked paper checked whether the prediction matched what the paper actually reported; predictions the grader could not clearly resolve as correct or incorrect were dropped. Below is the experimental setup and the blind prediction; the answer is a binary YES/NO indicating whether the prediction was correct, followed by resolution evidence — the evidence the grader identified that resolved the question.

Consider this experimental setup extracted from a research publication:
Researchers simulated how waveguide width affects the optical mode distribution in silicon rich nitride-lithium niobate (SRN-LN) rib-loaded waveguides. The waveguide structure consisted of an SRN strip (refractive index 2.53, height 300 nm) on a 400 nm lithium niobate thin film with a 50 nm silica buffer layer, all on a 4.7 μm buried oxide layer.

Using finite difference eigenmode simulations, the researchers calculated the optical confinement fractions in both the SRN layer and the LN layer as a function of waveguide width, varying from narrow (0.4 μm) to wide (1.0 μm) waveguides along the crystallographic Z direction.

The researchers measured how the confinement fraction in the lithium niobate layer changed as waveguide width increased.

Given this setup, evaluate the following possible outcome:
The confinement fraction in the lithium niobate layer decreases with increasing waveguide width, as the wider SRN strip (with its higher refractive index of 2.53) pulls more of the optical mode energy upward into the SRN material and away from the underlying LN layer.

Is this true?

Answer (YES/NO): YES